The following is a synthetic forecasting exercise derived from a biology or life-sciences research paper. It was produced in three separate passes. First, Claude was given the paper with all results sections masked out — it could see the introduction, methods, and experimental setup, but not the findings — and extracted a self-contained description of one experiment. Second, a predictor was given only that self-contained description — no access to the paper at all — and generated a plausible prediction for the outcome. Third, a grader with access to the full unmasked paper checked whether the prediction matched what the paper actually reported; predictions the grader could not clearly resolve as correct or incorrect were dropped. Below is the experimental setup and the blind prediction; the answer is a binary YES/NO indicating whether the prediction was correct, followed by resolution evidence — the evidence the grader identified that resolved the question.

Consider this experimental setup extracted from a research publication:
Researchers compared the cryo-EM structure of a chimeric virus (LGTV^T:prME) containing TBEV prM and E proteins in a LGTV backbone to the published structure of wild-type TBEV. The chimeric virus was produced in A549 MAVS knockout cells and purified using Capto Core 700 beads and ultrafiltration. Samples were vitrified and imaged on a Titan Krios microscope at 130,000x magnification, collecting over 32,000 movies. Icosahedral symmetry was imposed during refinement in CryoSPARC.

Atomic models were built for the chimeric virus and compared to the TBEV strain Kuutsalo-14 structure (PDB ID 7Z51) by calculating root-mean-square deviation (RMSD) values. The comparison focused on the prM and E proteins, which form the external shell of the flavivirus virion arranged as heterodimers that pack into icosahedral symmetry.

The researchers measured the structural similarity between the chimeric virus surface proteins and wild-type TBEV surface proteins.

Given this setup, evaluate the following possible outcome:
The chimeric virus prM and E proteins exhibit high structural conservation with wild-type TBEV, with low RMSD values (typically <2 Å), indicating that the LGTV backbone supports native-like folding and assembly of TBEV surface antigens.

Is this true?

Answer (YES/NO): YES